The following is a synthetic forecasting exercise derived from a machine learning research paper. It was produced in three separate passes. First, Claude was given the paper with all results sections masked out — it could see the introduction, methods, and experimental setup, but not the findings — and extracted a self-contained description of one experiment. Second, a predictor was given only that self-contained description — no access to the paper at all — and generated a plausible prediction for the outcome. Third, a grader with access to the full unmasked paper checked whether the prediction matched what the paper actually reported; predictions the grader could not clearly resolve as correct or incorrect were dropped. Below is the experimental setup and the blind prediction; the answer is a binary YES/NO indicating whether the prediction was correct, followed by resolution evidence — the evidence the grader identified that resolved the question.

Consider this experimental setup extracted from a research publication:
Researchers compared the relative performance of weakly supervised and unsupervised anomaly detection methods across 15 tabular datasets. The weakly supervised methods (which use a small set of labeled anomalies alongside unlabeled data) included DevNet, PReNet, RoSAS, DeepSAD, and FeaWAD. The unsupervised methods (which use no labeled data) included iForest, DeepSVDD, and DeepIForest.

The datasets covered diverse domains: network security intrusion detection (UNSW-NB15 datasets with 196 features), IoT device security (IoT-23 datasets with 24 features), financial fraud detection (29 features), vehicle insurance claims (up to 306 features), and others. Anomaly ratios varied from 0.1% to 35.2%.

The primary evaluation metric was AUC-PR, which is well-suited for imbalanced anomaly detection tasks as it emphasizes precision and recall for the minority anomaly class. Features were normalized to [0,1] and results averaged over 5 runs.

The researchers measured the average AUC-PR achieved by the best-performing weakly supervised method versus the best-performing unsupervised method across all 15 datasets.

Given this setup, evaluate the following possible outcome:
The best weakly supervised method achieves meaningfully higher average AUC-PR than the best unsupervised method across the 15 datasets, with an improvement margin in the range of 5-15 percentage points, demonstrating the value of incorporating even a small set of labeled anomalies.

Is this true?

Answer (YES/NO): NO